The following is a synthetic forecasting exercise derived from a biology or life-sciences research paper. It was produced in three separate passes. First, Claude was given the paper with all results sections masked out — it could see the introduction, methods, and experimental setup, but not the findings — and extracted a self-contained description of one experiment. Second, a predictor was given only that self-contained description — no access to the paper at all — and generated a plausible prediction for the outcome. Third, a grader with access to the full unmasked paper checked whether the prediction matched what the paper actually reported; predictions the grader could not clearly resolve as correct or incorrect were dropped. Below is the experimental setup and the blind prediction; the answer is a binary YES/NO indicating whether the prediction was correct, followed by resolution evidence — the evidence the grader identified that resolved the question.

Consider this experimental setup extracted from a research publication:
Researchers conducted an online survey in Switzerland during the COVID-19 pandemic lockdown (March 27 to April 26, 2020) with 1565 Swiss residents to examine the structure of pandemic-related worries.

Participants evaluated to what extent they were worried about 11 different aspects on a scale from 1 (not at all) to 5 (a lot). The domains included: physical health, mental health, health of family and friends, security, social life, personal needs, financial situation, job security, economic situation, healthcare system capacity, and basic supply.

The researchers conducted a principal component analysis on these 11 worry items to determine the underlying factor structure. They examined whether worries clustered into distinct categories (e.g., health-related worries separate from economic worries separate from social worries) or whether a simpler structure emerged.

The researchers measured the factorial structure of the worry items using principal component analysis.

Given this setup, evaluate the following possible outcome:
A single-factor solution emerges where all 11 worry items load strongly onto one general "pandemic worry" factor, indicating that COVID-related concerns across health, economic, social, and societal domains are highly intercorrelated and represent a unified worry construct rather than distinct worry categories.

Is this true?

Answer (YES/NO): YES